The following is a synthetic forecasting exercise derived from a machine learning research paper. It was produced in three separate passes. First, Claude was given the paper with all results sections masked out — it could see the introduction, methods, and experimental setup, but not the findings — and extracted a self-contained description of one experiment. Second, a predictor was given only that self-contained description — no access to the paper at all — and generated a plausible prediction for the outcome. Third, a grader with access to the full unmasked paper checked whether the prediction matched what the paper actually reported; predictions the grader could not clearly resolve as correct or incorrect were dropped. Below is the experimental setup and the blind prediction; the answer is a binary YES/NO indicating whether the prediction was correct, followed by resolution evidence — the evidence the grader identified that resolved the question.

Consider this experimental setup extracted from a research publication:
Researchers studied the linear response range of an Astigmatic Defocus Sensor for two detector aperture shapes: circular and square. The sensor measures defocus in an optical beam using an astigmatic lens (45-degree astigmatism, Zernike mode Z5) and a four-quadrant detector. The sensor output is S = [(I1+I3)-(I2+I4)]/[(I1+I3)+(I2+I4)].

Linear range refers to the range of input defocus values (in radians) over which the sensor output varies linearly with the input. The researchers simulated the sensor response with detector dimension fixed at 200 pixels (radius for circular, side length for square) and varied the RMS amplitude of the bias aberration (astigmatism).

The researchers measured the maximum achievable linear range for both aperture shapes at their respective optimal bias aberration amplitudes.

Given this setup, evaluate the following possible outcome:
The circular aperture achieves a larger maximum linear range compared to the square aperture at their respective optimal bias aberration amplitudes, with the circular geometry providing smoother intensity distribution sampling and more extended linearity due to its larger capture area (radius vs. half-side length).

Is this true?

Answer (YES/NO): NO